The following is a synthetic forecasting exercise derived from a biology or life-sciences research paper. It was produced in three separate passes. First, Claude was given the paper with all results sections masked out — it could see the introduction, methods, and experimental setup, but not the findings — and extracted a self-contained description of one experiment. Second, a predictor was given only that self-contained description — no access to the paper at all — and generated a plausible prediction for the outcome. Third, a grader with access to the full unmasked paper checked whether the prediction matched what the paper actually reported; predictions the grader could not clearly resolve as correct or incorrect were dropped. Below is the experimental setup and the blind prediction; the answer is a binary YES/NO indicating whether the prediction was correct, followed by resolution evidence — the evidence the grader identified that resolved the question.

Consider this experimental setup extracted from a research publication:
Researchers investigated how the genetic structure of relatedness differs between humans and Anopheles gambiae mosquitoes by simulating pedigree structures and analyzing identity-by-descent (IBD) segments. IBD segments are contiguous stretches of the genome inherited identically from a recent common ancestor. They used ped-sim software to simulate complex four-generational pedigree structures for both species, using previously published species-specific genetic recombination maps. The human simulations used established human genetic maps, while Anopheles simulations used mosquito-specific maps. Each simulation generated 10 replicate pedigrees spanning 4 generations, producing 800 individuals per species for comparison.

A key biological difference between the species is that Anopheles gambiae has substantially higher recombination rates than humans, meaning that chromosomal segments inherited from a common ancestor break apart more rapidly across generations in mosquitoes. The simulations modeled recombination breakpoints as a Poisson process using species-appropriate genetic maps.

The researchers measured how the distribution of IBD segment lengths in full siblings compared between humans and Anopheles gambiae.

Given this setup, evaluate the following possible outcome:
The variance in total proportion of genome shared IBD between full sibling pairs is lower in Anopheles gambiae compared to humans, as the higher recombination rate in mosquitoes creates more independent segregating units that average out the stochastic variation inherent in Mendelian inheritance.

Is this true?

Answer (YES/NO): NO